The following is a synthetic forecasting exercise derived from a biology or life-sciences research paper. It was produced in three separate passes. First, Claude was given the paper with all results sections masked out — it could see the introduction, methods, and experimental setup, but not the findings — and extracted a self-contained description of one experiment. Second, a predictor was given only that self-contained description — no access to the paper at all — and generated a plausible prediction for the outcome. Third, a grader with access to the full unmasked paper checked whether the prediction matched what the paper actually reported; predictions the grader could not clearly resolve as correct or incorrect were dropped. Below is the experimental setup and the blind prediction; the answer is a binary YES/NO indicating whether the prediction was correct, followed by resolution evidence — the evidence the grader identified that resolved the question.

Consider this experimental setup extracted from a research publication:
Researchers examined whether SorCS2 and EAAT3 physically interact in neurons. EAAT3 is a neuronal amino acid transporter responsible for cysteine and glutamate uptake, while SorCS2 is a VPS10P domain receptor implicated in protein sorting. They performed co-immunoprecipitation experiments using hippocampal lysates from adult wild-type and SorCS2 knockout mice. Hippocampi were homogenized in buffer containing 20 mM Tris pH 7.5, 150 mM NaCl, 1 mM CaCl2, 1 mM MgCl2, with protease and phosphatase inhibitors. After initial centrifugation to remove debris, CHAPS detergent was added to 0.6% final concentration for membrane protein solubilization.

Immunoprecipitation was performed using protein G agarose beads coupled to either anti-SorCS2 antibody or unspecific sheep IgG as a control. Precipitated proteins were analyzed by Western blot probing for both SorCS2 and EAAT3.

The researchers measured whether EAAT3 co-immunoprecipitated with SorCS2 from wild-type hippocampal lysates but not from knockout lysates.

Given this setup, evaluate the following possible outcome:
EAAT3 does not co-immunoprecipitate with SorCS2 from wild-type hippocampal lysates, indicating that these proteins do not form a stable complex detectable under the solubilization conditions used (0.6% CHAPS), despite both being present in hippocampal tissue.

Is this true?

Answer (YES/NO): NO